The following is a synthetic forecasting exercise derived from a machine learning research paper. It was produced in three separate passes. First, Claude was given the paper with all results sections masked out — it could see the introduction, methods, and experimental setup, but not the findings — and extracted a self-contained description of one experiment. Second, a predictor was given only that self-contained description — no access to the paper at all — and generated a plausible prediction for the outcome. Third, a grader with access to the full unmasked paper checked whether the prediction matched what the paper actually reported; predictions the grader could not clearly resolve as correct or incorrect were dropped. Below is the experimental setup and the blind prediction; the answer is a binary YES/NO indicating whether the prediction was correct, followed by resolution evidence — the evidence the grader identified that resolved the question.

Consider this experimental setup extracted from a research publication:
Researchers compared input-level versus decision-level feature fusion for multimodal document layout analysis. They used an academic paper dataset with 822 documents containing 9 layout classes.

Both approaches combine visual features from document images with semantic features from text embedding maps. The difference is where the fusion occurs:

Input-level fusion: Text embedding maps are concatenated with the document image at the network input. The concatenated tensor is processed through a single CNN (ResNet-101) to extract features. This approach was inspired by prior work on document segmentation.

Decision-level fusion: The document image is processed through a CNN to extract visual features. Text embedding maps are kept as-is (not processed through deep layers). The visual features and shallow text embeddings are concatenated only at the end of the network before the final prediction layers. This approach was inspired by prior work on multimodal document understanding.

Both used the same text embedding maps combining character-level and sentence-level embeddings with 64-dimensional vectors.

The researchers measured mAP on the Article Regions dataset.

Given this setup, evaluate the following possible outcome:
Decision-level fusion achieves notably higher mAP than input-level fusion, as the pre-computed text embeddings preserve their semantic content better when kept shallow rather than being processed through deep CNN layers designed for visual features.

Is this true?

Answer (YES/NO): YES